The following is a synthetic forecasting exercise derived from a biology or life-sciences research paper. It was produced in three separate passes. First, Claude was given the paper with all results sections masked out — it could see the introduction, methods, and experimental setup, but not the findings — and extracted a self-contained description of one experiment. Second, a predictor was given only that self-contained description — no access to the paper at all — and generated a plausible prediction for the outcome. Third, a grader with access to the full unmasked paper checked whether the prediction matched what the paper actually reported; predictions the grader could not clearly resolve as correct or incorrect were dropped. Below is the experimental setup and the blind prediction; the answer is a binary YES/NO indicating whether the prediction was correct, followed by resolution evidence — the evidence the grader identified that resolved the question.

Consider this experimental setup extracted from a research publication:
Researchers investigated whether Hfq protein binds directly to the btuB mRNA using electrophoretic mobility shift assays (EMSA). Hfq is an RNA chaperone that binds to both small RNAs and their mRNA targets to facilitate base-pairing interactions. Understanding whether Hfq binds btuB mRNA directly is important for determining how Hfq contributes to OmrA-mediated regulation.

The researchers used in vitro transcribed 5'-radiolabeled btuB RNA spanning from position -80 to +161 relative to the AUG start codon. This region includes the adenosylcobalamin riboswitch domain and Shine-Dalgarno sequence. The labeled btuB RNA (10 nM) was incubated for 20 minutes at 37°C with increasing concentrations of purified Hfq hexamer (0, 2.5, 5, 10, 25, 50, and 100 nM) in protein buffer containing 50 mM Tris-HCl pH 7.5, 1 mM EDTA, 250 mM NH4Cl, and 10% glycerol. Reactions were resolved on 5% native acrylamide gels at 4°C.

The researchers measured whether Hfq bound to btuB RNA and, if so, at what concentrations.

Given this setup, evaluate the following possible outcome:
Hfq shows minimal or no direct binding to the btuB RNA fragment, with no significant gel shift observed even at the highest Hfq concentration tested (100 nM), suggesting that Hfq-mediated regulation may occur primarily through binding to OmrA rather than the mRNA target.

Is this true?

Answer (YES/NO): NO